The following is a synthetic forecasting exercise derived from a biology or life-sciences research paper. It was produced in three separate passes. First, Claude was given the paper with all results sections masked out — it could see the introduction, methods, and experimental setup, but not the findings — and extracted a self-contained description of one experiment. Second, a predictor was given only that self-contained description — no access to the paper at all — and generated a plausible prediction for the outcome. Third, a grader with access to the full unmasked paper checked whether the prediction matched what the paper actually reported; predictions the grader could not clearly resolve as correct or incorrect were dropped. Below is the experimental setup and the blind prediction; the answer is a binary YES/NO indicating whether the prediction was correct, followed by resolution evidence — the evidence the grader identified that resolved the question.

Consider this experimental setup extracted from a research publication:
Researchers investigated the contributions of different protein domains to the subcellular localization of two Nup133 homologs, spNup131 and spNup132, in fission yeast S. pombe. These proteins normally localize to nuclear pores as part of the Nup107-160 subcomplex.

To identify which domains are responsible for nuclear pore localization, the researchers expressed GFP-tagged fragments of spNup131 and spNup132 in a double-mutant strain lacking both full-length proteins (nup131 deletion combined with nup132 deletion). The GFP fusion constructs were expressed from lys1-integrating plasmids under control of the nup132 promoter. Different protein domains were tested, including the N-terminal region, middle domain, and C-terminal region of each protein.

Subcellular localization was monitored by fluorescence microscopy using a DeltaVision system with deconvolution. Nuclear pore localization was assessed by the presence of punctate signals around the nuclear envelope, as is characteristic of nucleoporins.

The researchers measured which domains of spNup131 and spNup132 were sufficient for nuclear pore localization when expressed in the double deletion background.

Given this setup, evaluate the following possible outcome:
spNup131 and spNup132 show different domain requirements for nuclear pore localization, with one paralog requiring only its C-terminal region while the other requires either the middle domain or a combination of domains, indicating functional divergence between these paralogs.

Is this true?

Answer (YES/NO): NO